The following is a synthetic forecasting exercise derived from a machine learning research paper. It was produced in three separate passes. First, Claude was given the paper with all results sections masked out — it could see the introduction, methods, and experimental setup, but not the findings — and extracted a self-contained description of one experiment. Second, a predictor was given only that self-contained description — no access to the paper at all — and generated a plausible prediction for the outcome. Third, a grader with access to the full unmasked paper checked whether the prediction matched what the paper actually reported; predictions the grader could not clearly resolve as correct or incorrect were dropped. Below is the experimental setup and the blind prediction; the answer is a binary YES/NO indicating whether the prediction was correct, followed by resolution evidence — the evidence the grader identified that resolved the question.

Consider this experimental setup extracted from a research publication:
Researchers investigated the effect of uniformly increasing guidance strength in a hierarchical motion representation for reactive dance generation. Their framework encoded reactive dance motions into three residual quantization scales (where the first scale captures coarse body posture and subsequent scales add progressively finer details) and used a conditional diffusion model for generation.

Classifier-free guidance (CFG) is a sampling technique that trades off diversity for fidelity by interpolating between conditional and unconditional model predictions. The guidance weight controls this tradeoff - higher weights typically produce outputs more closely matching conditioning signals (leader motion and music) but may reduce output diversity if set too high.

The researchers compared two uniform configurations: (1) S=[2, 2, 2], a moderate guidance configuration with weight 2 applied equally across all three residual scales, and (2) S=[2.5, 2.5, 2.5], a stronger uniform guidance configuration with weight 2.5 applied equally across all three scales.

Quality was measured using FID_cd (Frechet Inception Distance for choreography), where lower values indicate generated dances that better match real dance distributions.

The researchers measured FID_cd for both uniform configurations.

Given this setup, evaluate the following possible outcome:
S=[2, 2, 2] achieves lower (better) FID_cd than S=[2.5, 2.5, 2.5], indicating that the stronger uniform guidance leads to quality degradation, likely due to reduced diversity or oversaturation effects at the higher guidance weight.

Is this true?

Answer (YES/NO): YES